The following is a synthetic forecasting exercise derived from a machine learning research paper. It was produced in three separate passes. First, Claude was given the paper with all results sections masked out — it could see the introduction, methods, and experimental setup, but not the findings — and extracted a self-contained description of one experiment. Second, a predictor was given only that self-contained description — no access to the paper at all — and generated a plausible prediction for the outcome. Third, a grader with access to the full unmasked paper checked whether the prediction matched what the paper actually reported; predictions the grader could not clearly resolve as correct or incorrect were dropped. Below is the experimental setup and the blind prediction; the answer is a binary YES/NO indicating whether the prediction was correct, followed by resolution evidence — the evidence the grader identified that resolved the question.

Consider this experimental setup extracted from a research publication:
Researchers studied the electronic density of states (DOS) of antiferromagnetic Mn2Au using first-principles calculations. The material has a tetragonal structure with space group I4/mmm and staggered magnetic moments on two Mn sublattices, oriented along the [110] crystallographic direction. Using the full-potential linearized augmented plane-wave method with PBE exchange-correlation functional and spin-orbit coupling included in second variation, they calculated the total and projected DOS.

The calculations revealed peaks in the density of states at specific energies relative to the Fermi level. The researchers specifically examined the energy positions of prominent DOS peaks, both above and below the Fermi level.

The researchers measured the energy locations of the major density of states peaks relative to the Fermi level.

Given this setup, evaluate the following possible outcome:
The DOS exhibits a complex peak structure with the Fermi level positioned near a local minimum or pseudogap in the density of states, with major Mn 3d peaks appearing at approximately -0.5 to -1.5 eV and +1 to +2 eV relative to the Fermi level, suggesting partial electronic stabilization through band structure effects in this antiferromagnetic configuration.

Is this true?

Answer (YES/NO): NO